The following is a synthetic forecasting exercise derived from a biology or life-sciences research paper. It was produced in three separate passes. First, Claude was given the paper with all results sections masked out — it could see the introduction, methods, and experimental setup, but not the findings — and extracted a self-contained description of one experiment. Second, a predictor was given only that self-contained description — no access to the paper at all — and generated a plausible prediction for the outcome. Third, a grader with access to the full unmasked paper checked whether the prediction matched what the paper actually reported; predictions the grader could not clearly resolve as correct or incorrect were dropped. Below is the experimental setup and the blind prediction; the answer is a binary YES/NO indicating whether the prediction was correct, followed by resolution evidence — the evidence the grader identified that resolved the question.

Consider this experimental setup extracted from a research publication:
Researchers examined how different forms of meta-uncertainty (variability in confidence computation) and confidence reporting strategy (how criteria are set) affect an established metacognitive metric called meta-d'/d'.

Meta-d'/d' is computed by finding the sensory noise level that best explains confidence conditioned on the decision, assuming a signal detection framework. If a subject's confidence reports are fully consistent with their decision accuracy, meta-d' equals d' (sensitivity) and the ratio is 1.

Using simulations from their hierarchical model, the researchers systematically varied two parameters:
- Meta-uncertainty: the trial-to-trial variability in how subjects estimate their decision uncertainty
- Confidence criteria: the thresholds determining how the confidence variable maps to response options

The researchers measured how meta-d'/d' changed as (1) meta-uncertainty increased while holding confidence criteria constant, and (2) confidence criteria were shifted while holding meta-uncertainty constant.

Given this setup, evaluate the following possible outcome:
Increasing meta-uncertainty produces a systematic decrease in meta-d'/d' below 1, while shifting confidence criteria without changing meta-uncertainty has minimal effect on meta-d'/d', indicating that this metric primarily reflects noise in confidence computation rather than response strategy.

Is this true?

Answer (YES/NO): NO